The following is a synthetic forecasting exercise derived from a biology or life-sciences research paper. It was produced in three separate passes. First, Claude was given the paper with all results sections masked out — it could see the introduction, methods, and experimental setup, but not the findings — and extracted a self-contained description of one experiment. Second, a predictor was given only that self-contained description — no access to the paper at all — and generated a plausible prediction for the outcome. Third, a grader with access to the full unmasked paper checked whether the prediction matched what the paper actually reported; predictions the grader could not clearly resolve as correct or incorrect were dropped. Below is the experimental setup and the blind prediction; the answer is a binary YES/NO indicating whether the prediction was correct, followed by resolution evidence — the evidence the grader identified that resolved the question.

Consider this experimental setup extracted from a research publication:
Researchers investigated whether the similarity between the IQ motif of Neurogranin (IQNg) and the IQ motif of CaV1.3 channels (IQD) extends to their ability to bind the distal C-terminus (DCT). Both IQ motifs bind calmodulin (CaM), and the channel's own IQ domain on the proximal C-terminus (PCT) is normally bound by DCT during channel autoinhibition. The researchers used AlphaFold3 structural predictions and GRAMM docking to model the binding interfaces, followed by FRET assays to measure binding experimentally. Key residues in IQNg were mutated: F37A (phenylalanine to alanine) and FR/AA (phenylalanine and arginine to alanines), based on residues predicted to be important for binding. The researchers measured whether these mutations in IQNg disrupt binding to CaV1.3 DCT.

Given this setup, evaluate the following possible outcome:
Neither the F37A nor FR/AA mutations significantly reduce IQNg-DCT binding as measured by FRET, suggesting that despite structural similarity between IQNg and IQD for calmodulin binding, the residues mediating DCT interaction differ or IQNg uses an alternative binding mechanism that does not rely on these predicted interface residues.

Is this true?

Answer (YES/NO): NO